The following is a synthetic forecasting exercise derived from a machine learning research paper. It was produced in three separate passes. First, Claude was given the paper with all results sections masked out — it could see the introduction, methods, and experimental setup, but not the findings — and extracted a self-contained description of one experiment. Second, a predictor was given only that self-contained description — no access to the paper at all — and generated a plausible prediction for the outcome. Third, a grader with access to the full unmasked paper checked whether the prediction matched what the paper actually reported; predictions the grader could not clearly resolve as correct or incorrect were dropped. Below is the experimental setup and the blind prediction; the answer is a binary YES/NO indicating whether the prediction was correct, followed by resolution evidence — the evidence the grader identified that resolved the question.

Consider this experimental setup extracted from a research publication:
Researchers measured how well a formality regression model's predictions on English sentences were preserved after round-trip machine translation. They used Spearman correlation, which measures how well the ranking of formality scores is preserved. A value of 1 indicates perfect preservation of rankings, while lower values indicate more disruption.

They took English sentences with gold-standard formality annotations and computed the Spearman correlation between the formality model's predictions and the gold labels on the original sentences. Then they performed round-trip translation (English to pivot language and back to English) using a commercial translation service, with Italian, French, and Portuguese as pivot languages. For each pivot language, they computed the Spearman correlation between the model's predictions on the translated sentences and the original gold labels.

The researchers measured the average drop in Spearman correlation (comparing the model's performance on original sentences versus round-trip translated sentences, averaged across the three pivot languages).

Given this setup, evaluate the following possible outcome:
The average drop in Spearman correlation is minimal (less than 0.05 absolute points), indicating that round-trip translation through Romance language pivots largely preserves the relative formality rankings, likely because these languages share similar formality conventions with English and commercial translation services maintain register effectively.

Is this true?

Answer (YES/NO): NO